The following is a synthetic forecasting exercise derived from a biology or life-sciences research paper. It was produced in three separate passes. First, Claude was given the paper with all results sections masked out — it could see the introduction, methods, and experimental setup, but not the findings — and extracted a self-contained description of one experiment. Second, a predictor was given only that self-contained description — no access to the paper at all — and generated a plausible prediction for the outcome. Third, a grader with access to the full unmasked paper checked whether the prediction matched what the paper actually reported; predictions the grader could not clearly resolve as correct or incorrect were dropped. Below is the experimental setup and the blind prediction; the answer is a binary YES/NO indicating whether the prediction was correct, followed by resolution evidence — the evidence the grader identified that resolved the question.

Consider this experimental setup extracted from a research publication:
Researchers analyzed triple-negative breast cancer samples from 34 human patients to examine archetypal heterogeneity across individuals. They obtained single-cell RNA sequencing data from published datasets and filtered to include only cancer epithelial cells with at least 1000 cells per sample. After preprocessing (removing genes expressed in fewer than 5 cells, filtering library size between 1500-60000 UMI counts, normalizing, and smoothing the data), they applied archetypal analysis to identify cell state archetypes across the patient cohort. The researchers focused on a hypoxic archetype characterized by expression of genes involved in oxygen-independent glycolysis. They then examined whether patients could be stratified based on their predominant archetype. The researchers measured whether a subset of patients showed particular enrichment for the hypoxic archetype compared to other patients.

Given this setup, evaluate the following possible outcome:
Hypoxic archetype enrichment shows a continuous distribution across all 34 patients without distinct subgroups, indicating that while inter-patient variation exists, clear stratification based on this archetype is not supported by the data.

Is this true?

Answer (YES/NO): NO